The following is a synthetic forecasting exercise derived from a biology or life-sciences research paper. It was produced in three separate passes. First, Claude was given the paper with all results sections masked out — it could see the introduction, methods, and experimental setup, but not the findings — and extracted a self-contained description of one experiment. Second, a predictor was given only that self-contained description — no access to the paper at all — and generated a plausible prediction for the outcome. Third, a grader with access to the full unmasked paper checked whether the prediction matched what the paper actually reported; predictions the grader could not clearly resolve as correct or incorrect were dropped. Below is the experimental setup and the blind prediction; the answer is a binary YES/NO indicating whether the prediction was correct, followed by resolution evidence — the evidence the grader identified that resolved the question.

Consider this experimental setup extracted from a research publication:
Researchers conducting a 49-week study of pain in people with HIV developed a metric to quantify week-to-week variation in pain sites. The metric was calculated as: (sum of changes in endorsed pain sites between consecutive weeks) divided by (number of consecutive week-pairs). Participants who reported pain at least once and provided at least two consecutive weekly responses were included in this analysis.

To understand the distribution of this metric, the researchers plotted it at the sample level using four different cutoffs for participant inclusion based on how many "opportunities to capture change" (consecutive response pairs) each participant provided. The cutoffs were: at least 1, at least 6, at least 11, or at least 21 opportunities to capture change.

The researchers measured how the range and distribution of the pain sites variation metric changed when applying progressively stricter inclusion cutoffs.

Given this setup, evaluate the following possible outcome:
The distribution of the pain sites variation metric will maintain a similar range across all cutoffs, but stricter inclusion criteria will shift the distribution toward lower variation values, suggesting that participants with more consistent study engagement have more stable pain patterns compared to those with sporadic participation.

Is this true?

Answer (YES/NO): NO